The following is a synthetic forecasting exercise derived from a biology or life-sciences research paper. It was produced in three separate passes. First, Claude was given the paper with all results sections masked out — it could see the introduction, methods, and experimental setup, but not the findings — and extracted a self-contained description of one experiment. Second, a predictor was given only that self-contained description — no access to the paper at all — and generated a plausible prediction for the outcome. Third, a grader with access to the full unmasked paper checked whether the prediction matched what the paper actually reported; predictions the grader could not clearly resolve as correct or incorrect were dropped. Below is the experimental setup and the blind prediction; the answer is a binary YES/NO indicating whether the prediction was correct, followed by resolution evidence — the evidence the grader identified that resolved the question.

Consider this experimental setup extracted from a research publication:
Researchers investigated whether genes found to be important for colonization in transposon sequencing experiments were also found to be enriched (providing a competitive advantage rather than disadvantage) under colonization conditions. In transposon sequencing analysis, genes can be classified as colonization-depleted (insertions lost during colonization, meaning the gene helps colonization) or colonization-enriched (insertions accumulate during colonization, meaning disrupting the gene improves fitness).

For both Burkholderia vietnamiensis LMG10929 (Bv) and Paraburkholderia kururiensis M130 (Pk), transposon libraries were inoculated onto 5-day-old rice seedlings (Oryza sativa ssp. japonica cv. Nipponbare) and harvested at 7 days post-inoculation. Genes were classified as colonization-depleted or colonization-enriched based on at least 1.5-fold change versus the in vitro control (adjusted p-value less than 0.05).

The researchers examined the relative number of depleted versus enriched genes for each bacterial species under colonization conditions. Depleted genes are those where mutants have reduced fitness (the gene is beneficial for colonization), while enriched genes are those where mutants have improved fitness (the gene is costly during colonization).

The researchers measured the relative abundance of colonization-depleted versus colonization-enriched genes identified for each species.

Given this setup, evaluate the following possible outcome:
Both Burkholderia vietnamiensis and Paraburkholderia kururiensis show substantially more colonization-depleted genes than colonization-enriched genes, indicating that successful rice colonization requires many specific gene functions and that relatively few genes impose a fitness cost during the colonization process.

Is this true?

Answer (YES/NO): NO